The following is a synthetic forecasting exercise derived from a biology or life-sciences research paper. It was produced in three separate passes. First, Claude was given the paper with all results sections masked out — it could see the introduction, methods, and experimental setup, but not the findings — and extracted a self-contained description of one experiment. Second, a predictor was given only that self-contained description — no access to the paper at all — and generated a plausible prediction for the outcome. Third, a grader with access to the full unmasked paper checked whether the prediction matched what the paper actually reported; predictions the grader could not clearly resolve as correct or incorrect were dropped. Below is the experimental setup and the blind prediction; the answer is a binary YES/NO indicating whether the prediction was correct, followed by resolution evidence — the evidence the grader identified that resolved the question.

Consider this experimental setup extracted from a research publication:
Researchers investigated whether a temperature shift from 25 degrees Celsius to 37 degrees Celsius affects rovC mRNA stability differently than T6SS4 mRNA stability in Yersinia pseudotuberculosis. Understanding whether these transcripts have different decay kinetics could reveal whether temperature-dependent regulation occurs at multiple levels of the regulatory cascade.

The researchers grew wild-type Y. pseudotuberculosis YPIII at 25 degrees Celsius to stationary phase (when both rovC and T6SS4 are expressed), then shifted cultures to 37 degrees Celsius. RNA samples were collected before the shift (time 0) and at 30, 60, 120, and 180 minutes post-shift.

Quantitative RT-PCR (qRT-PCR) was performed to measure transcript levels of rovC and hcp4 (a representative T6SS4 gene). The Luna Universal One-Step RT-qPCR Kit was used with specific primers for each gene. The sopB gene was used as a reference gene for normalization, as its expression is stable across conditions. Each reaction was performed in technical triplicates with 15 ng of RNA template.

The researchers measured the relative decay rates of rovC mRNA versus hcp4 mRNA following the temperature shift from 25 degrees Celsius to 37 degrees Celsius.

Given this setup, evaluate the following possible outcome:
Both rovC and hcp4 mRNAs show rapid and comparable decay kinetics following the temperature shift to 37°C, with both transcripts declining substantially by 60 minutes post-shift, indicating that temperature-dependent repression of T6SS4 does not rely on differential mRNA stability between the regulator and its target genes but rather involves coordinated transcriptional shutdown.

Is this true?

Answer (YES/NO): NO